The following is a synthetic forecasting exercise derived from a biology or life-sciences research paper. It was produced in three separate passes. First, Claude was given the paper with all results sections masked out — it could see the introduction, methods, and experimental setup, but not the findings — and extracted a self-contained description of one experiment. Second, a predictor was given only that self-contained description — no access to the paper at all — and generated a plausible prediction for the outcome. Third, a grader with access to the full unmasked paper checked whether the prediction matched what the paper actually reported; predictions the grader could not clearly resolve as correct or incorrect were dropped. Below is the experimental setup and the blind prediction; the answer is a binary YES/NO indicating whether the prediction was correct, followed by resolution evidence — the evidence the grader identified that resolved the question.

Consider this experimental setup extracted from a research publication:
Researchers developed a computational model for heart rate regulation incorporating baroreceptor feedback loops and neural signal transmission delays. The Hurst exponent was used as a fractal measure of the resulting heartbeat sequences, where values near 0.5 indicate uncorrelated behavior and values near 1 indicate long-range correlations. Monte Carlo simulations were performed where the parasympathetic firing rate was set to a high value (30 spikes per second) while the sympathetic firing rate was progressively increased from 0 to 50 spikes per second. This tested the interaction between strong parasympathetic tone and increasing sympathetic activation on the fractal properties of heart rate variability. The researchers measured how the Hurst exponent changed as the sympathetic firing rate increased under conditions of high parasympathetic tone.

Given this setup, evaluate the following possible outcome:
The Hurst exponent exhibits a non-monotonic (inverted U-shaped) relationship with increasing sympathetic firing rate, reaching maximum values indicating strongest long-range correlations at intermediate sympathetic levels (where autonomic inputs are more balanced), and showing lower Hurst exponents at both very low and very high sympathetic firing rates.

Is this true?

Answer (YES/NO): NO